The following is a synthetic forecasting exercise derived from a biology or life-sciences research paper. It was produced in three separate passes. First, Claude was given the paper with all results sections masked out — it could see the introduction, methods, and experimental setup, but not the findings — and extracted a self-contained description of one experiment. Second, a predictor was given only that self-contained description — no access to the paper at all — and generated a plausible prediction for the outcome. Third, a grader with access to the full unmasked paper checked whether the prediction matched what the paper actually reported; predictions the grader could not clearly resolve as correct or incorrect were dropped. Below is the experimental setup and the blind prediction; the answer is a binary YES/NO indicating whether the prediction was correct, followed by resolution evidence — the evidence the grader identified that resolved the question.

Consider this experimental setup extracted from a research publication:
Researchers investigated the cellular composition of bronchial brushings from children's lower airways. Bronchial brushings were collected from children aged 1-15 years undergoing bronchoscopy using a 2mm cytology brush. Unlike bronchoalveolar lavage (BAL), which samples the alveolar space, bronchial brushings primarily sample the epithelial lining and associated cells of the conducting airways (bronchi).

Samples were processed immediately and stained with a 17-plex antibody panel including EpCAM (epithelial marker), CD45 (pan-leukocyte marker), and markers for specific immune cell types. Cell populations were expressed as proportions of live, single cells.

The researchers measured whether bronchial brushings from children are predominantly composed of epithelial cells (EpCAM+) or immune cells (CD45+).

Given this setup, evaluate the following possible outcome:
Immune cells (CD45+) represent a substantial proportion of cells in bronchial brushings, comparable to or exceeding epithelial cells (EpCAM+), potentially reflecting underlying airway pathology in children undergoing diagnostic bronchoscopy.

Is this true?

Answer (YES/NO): YES